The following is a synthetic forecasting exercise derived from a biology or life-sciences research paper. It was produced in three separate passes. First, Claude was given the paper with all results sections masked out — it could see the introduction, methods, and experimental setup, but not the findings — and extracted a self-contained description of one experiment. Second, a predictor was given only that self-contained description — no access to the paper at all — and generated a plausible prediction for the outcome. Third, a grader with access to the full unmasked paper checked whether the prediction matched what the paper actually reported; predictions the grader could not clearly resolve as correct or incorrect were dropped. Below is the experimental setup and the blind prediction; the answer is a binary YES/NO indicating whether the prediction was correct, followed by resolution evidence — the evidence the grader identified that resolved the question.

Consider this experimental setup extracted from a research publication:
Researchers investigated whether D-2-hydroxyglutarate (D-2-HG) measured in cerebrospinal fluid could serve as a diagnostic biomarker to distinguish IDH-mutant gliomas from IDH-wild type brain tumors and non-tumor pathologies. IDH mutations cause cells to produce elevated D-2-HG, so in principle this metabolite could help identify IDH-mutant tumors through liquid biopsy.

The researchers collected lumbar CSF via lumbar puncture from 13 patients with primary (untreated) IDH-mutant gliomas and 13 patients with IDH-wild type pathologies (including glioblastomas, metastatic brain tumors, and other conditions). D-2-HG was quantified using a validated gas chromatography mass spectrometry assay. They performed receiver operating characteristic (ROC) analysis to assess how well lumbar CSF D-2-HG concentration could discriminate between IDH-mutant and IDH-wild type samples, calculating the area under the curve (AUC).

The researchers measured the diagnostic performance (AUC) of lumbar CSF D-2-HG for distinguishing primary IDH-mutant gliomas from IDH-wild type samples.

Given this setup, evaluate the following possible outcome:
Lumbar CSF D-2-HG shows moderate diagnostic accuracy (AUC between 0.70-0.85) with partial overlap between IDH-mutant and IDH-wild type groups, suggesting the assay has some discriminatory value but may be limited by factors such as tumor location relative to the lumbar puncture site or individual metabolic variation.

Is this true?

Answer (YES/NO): NO